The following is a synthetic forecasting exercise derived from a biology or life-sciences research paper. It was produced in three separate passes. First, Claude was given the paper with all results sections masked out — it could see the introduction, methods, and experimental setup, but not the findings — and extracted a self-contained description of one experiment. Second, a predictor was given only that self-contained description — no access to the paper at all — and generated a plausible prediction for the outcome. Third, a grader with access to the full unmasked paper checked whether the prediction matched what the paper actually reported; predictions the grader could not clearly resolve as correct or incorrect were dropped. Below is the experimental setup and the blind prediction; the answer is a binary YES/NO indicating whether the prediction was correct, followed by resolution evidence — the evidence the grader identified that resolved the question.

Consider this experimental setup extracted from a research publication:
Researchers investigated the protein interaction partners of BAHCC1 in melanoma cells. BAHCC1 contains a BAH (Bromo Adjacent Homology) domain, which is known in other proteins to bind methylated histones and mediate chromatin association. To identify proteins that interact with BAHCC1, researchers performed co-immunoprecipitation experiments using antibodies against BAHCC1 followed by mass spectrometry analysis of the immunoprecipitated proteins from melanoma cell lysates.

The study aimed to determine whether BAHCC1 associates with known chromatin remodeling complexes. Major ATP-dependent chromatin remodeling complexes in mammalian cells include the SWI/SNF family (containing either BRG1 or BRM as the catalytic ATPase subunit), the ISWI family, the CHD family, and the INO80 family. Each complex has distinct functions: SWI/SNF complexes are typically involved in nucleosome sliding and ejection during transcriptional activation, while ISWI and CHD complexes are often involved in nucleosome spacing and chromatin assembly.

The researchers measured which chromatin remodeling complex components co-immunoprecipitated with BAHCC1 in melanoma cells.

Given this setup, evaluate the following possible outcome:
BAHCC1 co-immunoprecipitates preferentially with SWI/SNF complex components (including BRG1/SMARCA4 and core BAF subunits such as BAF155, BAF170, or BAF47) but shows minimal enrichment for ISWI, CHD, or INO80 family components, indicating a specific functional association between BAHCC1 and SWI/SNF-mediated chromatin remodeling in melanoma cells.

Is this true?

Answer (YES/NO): YES